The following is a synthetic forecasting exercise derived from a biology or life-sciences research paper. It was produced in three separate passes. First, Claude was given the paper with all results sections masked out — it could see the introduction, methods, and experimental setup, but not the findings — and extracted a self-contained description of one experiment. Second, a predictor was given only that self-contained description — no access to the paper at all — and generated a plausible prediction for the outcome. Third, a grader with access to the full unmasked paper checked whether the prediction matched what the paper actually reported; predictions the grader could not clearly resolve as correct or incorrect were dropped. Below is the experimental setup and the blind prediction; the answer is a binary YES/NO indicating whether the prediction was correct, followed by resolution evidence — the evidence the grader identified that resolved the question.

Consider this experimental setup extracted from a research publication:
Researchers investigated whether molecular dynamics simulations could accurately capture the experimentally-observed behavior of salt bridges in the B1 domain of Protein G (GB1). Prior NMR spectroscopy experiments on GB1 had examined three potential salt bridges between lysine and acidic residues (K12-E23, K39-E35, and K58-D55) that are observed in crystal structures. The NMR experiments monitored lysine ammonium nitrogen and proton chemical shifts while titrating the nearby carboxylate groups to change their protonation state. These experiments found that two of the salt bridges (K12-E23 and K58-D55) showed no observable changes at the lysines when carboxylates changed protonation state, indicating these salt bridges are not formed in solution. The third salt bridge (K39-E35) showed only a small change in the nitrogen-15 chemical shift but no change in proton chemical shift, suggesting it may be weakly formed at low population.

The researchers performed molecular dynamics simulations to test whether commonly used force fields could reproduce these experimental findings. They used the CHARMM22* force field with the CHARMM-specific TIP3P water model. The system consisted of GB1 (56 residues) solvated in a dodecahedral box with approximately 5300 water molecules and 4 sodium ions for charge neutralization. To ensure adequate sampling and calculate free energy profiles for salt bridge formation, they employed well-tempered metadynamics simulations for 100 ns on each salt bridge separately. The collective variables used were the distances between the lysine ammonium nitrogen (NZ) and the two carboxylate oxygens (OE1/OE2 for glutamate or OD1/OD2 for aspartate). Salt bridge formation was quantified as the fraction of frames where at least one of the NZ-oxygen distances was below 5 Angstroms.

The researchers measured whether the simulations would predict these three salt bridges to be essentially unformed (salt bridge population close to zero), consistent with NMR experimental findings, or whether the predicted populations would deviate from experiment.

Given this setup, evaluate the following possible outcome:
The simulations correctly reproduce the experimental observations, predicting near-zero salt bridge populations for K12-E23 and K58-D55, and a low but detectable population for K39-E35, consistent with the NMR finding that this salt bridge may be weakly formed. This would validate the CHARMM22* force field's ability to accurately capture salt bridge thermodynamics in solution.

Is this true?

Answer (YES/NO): NO